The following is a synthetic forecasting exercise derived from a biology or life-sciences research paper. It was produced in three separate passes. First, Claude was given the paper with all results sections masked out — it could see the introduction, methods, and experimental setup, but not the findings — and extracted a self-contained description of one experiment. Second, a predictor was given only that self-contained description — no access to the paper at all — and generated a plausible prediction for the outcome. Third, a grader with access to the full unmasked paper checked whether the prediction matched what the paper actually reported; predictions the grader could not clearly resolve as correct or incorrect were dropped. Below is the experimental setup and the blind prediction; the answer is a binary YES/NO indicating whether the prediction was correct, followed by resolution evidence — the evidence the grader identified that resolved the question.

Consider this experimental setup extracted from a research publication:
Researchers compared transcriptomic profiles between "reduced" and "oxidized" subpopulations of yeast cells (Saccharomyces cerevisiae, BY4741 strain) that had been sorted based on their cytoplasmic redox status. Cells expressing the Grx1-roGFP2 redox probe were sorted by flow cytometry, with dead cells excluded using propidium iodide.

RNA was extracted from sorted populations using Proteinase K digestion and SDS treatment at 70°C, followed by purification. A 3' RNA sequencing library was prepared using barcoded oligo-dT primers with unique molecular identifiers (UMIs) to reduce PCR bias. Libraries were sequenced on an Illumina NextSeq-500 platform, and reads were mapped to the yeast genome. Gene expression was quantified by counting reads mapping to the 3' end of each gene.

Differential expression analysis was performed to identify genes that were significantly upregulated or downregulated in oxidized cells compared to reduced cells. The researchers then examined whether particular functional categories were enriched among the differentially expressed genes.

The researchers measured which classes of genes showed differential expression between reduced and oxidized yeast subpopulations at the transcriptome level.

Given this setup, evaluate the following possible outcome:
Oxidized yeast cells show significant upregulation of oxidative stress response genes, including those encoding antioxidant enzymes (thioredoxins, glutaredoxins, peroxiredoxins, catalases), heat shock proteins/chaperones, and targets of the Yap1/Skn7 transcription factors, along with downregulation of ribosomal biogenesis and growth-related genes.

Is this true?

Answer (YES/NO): NO